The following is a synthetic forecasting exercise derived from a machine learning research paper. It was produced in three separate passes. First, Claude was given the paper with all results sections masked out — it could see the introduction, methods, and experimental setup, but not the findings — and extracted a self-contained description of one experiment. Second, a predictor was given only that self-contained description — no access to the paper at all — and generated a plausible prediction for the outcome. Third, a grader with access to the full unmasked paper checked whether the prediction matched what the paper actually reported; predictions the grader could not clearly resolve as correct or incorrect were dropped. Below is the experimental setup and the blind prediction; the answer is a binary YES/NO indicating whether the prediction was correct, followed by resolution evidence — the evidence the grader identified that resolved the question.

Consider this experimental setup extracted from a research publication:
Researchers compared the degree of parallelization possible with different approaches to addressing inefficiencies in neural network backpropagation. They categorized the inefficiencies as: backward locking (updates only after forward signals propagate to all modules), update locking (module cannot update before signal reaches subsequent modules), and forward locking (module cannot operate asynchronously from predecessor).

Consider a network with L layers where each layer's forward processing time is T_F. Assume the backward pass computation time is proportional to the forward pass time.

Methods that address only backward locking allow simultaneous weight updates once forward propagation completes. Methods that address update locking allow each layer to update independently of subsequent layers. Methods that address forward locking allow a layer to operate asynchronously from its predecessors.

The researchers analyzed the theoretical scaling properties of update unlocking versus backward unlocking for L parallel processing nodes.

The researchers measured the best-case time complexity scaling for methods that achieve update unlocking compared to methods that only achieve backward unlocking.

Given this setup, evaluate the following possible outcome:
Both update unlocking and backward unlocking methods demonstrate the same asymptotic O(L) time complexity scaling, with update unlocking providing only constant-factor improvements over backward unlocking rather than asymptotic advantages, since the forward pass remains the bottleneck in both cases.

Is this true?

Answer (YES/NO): NO